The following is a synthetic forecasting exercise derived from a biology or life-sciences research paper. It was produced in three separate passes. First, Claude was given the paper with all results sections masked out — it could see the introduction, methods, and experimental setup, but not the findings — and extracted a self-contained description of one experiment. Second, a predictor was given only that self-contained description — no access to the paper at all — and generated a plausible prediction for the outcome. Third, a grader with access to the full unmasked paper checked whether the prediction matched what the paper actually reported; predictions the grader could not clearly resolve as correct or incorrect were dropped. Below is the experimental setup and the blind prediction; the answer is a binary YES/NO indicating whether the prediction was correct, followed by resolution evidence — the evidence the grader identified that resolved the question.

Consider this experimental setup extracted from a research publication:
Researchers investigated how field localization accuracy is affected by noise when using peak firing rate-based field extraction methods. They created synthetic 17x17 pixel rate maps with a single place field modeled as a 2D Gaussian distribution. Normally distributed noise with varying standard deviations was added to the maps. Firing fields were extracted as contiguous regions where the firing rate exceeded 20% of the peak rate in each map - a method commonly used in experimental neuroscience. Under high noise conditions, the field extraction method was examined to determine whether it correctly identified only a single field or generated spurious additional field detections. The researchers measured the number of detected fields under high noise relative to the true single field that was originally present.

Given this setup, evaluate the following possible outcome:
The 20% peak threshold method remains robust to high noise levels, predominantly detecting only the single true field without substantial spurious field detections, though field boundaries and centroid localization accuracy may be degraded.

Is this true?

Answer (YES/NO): NO